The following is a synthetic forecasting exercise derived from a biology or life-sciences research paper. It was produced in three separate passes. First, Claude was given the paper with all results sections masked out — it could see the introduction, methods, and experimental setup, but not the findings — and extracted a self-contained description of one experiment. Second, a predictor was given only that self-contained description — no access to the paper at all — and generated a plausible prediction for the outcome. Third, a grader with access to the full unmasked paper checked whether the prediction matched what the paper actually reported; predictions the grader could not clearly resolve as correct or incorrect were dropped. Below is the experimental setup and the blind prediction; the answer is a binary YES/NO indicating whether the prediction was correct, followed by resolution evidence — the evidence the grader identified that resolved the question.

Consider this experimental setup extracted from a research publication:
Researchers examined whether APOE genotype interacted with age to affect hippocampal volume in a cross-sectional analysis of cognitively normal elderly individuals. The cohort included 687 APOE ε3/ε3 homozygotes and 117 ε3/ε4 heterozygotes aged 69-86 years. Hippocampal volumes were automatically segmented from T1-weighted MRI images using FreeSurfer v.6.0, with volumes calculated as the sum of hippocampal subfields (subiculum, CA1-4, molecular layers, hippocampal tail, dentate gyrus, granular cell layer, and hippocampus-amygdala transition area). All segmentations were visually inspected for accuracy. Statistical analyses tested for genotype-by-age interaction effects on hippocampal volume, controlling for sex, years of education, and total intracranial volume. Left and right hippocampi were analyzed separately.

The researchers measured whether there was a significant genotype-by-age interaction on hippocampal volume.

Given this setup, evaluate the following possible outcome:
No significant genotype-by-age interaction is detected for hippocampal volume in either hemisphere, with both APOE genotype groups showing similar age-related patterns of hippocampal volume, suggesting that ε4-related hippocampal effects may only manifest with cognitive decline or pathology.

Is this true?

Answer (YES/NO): NO